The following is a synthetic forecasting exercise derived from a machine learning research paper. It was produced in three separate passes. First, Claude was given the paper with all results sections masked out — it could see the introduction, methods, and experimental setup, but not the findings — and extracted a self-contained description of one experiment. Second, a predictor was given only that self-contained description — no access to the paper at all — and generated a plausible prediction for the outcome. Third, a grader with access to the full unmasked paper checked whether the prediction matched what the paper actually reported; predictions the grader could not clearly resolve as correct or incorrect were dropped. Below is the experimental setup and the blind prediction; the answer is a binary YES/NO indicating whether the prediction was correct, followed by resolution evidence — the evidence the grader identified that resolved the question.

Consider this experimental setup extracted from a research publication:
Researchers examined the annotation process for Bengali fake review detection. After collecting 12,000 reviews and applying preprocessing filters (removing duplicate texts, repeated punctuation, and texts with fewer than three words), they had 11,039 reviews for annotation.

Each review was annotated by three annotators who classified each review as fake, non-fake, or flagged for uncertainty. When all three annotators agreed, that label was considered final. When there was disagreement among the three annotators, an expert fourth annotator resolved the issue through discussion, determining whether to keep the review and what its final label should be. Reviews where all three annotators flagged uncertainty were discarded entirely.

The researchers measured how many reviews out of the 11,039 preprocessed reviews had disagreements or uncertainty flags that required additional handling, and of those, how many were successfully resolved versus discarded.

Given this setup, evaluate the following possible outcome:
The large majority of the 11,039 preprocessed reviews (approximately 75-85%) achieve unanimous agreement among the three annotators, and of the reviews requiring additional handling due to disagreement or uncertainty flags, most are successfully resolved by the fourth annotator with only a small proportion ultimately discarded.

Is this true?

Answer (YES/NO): NO